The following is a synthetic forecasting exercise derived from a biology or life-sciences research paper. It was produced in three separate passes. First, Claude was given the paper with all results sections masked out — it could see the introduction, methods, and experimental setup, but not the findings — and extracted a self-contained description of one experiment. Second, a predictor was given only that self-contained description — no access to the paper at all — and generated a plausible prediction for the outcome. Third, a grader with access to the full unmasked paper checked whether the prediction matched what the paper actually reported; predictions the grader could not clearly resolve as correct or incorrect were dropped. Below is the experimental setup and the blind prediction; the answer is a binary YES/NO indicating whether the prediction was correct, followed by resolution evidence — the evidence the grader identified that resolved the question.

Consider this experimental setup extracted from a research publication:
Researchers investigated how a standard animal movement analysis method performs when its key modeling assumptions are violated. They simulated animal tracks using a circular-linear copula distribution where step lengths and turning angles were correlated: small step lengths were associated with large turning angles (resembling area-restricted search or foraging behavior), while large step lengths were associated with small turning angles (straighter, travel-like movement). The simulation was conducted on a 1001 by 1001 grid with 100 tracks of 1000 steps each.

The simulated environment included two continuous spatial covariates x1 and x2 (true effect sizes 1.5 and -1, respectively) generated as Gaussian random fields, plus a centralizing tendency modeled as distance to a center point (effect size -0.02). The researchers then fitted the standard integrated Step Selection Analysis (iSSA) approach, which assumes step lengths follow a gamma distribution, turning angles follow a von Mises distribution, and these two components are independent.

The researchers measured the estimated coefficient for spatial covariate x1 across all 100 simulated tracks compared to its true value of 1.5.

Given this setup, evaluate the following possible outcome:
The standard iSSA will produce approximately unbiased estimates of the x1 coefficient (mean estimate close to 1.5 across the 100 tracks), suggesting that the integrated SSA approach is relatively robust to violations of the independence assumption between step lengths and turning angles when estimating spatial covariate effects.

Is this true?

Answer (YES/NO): NO